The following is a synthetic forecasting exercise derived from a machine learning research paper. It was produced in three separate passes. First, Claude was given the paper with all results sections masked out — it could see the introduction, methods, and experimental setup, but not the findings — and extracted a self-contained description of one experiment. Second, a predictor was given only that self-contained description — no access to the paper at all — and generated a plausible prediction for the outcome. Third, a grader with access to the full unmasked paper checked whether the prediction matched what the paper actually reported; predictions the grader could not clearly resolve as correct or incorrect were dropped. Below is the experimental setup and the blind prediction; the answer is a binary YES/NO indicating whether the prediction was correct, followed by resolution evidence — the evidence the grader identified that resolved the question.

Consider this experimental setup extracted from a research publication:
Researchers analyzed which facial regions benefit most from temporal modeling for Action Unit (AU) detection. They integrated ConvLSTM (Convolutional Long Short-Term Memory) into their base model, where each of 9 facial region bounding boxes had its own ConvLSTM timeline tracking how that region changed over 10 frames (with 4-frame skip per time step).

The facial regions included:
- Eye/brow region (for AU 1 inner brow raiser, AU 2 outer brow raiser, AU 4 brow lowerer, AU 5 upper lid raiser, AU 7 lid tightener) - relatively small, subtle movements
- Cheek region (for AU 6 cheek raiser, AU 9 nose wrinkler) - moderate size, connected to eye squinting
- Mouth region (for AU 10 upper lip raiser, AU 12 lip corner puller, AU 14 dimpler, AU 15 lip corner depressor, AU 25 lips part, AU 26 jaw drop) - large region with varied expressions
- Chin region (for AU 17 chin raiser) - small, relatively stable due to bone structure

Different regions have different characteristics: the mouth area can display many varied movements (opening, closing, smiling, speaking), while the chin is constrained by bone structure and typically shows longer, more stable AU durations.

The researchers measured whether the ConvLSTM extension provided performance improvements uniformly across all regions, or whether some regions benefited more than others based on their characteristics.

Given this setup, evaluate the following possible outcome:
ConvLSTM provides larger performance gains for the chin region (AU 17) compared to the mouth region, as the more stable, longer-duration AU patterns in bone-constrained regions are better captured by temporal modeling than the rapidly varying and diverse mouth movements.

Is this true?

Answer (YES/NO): NO